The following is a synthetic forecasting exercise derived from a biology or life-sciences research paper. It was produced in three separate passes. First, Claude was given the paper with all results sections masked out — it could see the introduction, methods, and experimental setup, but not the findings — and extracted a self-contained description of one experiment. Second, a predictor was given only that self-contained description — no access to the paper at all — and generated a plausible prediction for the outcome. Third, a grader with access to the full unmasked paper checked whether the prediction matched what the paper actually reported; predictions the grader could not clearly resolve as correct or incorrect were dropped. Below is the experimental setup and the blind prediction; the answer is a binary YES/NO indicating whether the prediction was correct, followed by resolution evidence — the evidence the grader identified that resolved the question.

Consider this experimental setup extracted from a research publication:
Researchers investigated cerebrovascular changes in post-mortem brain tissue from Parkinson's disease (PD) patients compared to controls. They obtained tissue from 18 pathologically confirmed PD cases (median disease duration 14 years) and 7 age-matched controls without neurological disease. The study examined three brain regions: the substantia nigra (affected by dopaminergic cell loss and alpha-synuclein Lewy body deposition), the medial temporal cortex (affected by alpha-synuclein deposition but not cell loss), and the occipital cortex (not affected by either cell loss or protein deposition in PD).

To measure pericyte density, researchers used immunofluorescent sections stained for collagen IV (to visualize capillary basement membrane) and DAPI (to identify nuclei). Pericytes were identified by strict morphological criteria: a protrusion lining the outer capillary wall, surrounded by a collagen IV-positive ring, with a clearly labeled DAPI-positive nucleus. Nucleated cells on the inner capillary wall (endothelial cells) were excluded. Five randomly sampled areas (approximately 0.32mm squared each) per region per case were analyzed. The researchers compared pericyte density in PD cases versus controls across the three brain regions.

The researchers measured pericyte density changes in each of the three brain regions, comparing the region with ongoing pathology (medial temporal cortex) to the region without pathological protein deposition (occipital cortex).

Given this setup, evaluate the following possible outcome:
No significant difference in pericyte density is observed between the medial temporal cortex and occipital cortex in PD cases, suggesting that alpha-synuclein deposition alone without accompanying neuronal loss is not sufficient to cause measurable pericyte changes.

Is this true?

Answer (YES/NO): NO